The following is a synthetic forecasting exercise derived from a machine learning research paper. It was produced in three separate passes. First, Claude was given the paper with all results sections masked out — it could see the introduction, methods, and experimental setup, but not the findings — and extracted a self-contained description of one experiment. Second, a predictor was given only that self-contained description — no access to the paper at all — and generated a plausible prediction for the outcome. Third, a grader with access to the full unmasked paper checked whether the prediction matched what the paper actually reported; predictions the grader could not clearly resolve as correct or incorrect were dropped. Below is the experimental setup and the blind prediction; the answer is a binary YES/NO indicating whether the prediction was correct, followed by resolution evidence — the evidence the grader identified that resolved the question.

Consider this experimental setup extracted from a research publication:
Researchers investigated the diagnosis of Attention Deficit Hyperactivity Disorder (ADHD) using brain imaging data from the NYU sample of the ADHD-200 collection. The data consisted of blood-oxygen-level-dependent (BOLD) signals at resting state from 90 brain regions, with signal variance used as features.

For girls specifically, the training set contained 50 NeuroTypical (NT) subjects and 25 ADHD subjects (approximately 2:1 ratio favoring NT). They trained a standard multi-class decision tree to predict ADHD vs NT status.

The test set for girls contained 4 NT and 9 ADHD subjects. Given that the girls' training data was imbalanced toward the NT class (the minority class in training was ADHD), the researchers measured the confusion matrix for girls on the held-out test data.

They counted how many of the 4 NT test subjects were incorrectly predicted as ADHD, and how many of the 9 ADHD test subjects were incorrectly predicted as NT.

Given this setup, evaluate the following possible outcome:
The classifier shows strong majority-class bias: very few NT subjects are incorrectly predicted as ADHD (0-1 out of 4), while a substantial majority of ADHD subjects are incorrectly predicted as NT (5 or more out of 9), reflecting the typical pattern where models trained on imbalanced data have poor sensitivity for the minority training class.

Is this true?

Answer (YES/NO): YES